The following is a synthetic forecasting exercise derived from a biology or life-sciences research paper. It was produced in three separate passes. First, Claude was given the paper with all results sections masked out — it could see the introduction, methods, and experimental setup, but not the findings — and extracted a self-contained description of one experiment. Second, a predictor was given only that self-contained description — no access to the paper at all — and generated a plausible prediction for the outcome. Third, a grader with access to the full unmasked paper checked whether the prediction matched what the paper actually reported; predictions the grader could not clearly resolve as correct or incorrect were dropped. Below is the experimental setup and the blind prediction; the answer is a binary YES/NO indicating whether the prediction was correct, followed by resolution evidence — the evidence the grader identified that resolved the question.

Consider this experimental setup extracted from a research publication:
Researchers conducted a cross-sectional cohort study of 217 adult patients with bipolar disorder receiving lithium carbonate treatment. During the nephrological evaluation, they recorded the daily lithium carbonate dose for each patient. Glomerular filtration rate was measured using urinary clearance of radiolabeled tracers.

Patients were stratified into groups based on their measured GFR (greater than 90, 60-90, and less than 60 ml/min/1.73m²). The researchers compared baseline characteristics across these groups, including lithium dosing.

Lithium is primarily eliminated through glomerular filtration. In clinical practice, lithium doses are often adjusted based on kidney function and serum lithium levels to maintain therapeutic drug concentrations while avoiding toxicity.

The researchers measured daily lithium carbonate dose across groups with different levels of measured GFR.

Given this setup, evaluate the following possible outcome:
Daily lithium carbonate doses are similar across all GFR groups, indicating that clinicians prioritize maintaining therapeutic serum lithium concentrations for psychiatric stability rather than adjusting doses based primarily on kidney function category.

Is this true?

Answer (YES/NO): NO